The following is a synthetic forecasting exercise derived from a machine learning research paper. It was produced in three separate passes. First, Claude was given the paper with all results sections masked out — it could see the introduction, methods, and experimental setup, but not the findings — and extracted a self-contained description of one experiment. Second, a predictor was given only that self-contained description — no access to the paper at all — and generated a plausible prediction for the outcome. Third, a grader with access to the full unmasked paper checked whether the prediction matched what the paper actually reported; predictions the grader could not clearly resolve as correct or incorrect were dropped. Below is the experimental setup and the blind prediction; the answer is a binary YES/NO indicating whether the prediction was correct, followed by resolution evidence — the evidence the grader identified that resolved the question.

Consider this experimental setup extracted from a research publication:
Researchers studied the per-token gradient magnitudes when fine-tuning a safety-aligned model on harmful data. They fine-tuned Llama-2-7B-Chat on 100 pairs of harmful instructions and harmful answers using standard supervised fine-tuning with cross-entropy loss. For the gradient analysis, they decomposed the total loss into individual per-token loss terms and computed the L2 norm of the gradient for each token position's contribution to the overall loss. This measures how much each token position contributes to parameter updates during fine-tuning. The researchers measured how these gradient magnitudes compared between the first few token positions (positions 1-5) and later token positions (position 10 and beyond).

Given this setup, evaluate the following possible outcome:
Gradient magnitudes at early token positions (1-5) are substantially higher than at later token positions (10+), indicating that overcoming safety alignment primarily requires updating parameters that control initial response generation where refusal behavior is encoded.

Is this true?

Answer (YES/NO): YES